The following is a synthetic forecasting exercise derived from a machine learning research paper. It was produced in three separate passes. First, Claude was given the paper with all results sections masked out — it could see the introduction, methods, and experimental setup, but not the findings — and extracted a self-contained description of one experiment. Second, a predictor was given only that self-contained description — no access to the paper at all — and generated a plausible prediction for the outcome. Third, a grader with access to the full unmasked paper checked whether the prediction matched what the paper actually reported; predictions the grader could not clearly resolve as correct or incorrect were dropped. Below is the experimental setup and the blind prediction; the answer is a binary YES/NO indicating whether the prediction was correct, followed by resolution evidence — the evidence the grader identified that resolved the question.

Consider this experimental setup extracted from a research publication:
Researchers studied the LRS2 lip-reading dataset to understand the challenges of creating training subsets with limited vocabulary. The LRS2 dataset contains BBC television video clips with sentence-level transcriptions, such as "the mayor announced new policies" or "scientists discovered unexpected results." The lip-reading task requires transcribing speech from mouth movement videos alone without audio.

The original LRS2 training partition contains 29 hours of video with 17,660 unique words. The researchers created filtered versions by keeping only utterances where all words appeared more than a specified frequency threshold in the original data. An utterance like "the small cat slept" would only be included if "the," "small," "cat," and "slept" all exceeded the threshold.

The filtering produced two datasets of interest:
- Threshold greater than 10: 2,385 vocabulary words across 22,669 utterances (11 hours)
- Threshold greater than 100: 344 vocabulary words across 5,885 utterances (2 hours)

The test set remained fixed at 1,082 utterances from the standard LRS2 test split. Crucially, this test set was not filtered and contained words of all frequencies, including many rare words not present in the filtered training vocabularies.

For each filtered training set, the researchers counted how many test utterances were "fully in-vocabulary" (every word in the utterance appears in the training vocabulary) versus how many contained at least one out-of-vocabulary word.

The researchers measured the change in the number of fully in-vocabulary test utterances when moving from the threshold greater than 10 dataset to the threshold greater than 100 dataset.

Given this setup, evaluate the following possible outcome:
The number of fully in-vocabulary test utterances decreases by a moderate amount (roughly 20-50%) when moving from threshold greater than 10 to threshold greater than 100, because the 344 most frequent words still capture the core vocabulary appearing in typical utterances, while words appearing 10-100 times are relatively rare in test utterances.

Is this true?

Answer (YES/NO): NO